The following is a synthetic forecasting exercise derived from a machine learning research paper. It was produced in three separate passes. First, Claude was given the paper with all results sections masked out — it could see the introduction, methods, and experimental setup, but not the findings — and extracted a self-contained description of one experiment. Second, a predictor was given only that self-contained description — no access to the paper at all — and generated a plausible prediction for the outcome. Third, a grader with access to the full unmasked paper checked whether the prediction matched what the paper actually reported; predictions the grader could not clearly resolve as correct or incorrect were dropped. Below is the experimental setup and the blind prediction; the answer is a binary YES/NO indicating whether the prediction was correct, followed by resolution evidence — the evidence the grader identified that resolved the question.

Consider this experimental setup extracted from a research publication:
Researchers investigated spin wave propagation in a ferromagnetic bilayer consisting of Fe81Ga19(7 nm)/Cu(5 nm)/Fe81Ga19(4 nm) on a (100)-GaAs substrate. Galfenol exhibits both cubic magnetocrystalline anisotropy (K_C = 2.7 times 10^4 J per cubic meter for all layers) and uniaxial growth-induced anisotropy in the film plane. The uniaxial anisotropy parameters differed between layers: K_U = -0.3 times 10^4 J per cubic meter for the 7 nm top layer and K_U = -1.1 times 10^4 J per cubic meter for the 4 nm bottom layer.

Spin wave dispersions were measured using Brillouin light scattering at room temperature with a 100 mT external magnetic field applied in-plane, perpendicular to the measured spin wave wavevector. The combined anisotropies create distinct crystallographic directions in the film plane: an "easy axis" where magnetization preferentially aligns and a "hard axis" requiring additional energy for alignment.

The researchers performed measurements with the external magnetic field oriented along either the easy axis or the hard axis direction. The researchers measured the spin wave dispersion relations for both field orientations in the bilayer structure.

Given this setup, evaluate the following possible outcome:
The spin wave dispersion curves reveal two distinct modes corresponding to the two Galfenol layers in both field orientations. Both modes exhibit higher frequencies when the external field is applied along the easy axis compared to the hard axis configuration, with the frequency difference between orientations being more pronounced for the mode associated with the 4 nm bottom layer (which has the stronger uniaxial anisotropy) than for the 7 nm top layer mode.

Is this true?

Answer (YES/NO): NO